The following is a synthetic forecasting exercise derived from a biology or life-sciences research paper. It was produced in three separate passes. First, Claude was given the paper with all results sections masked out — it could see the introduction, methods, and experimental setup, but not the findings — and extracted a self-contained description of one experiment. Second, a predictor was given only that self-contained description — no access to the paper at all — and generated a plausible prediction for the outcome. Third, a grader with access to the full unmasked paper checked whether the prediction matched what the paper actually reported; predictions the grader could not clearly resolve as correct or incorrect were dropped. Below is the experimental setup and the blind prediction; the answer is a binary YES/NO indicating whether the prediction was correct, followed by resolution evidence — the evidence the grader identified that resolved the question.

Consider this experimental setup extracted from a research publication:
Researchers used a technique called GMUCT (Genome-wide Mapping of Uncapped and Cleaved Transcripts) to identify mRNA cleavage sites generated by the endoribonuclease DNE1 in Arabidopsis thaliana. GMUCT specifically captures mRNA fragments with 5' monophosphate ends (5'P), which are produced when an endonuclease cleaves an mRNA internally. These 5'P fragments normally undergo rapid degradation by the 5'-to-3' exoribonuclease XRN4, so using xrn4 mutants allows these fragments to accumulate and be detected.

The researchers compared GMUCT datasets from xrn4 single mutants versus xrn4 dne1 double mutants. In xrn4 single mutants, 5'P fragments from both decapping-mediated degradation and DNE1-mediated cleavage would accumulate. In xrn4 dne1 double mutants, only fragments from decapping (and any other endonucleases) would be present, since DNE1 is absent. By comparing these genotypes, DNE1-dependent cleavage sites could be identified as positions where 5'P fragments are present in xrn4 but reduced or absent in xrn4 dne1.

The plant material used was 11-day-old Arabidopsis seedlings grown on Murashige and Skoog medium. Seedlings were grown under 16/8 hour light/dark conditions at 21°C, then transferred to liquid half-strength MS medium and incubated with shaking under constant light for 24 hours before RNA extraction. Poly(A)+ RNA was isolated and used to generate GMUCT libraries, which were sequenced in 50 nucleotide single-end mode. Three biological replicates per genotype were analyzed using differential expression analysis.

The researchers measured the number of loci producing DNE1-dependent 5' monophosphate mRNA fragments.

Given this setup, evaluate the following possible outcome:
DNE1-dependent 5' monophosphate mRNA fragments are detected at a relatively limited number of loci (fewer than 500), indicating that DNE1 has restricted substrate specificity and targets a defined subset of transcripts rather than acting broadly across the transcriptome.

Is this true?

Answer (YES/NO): NO